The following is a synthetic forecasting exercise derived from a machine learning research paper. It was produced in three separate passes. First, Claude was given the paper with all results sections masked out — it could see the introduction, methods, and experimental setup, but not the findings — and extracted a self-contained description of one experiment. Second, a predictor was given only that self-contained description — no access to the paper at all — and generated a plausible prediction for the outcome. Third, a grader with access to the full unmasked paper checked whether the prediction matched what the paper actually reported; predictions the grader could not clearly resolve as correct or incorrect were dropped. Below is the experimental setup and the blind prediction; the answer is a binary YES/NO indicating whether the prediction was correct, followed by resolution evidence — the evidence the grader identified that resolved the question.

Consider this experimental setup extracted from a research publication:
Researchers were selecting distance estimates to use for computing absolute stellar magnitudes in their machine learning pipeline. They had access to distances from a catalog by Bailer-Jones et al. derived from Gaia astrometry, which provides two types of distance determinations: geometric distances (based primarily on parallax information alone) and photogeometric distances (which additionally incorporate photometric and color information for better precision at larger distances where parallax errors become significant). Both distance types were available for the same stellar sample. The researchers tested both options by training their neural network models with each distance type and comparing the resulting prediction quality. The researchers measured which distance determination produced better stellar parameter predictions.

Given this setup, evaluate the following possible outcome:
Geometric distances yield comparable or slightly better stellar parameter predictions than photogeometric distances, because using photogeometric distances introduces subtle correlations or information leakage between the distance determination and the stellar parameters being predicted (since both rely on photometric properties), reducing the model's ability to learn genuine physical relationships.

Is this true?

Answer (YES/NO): YES